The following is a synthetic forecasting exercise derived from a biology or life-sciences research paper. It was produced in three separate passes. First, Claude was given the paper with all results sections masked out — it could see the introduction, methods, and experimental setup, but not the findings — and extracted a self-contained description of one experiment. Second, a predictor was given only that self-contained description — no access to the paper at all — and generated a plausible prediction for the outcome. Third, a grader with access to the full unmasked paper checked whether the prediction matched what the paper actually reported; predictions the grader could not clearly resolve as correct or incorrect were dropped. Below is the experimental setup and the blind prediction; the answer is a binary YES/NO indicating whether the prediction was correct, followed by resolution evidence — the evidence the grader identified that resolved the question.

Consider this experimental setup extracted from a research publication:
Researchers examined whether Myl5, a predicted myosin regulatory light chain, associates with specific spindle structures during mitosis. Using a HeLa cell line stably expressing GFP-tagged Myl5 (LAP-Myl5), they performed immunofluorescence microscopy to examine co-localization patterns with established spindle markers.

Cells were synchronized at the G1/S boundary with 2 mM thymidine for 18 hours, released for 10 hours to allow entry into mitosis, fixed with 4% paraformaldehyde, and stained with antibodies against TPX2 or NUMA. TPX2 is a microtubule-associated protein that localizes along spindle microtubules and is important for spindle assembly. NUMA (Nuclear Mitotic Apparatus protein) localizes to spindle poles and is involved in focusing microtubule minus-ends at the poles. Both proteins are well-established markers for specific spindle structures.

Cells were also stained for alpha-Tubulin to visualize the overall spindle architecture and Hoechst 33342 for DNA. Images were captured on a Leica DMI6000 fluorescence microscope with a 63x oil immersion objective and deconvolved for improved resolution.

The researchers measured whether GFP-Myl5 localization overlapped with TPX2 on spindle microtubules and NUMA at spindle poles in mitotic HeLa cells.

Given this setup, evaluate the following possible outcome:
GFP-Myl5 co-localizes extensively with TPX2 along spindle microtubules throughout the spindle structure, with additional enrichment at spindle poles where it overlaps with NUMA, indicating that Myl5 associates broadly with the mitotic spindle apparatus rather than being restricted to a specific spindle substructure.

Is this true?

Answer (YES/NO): NO